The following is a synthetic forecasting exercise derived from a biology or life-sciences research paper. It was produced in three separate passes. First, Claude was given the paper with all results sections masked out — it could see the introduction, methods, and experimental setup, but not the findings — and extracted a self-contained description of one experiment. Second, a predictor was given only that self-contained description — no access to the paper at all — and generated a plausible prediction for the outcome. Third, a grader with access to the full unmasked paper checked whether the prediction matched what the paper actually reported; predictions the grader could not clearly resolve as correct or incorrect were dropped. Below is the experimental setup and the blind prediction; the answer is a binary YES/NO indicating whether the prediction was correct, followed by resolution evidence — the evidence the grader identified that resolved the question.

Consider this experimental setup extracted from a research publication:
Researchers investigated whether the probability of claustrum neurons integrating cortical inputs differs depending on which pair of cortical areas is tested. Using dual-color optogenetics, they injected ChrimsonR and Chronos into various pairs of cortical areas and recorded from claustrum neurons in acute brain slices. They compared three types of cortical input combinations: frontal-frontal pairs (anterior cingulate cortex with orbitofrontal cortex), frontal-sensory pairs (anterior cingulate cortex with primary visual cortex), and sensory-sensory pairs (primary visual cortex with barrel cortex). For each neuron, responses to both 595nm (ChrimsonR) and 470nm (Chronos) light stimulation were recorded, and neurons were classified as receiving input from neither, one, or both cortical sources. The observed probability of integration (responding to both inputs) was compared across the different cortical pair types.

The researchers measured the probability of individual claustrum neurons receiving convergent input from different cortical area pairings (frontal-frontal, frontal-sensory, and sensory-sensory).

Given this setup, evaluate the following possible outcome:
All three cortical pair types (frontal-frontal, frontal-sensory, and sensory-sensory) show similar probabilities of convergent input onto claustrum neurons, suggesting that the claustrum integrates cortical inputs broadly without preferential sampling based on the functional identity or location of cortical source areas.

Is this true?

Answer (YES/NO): NO